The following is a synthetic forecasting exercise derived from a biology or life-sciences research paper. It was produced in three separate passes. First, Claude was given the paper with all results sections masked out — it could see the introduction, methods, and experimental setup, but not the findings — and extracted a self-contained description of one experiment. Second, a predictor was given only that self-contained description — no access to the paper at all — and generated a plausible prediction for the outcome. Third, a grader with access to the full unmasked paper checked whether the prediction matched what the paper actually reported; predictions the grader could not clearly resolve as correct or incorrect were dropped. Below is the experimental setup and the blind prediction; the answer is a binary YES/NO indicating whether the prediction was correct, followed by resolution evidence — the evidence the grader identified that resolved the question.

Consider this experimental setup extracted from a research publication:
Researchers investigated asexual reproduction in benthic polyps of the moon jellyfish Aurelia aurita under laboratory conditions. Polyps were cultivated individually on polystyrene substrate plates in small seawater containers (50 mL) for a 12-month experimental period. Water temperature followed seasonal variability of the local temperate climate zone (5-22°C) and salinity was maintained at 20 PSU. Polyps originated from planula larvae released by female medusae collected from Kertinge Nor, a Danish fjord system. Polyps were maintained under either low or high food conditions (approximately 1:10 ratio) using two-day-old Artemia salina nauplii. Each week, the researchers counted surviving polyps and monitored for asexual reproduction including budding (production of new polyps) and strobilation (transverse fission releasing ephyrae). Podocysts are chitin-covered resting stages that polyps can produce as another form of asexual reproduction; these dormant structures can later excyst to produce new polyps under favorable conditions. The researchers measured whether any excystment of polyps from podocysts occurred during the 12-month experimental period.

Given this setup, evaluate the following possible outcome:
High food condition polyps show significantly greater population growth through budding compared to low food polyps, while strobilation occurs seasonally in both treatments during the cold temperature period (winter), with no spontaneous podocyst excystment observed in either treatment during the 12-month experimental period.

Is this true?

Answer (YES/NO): NO